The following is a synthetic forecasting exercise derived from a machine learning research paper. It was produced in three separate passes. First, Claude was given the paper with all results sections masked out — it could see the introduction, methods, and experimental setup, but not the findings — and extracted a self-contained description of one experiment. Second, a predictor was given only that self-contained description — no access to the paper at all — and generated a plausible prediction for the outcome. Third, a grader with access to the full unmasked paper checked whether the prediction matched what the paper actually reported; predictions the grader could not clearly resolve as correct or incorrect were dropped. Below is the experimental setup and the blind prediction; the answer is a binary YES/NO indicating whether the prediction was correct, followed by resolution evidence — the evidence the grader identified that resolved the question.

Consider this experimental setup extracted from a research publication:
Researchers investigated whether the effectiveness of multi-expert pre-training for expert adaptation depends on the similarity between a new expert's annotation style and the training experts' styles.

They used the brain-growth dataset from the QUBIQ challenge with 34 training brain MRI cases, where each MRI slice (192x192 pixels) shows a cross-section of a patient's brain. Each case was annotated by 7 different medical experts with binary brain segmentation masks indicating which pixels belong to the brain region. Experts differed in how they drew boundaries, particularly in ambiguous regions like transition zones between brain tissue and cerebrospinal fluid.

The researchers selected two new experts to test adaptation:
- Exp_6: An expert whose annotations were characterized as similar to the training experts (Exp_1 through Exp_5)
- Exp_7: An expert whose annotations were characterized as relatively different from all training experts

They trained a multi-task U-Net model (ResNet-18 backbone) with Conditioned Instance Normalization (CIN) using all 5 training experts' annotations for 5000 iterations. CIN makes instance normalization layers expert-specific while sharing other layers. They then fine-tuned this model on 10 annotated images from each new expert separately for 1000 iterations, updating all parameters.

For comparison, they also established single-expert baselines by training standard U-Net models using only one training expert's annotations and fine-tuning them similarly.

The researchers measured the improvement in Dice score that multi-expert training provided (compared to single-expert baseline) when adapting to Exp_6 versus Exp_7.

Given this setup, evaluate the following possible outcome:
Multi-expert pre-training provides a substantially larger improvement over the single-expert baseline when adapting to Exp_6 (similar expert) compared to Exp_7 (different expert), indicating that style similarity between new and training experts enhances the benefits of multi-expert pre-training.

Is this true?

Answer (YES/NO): NO